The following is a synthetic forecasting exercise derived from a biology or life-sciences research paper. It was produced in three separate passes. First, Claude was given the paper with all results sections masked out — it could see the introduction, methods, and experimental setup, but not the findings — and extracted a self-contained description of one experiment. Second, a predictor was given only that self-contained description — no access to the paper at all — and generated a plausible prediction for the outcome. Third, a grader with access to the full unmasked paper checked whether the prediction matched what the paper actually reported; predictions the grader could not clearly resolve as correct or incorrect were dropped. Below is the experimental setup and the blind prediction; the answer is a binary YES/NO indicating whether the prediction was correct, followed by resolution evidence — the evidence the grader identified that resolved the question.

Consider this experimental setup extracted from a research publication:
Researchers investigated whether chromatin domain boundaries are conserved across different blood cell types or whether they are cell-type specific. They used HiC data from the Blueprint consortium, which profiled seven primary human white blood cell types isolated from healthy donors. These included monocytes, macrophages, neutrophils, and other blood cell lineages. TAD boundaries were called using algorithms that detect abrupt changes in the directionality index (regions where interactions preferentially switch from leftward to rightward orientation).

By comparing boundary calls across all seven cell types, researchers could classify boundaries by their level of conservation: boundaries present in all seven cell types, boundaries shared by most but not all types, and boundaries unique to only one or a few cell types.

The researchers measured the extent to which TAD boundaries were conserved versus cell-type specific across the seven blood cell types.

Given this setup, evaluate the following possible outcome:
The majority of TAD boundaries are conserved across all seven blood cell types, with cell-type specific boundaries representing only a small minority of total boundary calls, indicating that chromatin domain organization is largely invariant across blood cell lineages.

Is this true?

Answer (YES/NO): NO